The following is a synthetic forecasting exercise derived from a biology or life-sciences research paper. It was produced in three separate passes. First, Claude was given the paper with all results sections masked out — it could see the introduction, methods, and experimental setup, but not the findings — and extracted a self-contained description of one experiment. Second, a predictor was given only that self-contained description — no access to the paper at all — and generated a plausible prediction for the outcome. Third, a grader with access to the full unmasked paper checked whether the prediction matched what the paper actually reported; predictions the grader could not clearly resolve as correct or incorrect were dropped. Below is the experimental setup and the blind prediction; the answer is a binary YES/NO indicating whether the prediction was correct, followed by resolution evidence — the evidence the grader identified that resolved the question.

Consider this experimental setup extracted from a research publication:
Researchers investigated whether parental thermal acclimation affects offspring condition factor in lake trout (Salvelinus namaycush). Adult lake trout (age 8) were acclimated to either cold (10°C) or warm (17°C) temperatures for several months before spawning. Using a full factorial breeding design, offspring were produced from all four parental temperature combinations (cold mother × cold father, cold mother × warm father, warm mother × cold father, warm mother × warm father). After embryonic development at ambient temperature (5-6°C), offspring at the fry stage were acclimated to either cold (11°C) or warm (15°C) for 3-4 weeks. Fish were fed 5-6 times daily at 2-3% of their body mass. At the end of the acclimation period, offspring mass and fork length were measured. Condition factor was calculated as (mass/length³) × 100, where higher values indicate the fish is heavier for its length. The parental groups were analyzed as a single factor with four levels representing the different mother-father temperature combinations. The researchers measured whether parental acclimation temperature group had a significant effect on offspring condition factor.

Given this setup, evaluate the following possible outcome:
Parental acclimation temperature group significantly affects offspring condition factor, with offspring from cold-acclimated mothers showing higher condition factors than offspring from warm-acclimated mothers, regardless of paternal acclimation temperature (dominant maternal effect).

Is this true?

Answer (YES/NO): NO